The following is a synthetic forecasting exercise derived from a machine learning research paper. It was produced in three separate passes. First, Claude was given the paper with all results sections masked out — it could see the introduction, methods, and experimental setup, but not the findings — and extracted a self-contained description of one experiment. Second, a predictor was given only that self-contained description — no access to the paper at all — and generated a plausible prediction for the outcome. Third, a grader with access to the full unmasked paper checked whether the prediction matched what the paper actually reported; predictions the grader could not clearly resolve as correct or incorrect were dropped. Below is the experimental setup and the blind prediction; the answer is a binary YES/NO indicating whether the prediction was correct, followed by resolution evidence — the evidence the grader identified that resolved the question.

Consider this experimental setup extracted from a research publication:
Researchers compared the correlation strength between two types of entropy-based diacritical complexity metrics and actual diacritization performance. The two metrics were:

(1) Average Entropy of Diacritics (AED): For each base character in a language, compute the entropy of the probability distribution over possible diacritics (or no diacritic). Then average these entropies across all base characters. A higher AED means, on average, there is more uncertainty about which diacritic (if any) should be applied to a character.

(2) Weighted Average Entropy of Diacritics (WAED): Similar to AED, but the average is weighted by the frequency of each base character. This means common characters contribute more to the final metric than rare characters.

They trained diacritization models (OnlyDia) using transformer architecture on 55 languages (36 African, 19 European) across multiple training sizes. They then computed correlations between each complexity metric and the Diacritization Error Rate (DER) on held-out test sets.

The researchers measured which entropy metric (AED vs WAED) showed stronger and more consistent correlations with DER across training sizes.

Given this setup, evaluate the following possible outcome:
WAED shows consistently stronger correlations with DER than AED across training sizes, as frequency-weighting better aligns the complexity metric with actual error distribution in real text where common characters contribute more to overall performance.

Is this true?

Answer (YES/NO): YES